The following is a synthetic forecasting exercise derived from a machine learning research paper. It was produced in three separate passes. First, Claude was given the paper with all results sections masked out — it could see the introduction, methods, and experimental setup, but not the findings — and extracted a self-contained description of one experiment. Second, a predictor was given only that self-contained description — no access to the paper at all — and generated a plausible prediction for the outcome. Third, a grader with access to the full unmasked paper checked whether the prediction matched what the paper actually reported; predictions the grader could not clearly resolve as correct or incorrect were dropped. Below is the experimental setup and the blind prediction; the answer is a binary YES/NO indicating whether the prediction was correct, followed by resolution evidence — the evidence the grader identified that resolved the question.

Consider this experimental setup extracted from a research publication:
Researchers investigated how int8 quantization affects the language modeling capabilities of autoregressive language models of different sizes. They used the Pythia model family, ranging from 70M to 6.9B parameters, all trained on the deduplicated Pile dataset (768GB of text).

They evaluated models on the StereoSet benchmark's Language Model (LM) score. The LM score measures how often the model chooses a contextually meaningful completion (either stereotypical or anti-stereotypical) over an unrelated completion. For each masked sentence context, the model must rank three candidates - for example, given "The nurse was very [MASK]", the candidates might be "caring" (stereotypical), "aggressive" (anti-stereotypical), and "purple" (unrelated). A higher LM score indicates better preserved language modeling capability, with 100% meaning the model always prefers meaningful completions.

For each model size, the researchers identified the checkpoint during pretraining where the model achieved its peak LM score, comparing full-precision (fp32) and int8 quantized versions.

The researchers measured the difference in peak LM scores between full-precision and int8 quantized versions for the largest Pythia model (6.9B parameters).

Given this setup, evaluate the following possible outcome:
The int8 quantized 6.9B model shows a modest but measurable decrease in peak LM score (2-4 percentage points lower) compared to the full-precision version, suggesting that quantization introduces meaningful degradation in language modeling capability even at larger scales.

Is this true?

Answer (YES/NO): NO